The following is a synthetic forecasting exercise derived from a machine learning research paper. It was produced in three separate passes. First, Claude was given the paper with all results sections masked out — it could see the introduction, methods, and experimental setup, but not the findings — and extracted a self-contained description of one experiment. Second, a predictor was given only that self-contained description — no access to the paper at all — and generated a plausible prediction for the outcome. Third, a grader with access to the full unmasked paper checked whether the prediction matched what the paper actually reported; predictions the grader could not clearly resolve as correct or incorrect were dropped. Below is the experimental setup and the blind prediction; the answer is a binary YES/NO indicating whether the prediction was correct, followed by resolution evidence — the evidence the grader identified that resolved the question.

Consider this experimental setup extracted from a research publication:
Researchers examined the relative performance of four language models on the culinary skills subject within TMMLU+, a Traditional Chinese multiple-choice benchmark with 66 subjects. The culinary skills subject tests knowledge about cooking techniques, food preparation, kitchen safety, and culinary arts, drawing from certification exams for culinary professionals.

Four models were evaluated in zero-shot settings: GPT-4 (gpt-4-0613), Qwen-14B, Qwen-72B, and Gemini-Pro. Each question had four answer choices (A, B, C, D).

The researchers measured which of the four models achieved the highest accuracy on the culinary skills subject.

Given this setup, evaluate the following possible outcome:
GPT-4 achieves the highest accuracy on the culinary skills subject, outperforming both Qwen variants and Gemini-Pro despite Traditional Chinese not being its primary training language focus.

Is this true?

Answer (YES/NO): NO